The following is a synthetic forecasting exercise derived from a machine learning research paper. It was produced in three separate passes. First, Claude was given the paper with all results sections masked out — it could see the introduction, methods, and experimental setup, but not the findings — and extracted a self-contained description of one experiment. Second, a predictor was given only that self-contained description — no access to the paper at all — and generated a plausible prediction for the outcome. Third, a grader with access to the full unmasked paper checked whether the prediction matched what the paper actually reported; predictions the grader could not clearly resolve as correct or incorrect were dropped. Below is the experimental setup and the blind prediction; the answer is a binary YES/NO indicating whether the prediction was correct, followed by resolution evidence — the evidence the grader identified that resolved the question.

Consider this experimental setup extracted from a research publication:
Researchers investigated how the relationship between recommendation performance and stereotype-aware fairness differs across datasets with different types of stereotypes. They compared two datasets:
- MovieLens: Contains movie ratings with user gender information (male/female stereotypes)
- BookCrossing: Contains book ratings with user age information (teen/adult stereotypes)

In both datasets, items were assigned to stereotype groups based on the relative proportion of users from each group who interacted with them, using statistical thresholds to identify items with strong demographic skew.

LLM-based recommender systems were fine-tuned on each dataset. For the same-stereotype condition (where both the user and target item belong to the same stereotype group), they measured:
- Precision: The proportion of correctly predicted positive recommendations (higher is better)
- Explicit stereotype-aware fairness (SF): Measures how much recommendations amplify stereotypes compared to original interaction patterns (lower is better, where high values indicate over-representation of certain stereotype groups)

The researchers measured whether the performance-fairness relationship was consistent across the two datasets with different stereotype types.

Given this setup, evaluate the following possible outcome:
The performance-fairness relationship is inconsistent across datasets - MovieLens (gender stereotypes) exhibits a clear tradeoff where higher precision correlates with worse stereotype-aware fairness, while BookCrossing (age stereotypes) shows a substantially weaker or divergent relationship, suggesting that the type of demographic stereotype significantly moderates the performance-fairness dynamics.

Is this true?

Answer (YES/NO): NO